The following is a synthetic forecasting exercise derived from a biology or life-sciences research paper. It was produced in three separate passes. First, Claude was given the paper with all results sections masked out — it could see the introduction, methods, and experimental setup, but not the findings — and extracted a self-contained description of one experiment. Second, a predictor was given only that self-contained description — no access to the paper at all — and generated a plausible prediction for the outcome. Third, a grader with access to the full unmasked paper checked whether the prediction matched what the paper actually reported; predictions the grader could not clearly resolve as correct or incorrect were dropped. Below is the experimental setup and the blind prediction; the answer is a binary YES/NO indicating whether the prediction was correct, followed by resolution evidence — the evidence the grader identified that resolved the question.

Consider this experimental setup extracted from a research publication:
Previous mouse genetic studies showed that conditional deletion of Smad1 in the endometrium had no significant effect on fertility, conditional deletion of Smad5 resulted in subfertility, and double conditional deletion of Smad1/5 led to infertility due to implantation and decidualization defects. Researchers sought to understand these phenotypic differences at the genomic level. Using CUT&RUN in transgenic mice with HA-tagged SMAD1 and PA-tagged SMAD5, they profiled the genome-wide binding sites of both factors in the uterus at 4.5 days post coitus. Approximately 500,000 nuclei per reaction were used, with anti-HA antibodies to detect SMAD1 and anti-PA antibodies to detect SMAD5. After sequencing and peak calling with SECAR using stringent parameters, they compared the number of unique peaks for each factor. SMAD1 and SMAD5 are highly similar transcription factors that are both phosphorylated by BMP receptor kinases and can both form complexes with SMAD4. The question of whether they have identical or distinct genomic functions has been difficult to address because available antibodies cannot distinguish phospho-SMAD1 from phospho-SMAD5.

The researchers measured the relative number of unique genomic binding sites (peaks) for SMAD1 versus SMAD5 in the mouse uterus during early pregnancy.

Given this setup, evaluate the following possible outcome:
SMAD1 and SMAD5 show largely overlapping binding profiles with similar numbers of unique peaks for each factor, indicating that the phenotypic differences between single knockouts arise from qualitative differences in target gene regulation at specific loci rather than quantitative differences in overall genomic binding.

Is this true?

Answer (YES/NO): NO